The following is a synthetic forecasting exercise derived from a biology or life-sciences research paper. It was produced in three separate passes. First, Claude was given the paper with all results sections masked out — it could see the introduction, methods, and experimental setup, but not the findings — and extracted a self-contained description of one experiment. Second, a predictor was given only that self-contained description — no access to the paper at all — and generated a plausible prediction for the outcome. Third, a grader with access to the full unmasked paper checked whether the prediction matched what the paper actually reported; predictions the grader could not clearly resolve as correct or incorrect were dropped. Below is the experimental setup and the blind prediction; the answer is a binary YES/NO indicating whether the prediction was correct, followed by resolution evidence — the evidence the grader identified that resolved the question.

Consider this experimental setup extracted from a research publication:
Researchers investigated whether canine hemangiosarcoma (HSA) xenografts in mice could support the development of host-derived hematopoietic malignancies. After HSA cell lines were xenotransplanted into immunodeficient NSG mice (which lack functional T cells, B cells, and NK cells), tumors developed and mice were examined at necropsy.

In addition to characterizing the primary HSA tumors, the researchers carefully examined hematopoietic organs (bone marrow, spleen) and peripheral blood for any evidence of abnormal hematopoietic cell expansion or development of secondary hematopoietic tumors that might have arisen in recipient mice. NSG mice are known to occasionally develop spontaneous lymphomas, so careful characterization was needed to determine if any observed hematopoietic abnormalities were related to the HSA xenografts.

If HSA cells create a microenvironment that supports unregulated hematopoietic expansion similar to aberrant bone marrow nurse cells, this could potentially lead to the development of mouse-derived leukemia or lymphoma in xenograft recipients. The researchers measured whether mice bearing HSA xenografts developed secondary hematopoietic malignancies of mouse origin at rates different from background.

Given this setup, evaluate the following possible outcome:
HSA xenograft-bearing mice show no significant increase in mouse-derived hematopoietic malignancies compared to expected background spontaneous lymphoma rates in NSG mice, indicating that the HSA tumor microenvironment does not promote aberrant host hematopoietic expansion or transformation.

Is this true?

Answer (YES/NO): NO